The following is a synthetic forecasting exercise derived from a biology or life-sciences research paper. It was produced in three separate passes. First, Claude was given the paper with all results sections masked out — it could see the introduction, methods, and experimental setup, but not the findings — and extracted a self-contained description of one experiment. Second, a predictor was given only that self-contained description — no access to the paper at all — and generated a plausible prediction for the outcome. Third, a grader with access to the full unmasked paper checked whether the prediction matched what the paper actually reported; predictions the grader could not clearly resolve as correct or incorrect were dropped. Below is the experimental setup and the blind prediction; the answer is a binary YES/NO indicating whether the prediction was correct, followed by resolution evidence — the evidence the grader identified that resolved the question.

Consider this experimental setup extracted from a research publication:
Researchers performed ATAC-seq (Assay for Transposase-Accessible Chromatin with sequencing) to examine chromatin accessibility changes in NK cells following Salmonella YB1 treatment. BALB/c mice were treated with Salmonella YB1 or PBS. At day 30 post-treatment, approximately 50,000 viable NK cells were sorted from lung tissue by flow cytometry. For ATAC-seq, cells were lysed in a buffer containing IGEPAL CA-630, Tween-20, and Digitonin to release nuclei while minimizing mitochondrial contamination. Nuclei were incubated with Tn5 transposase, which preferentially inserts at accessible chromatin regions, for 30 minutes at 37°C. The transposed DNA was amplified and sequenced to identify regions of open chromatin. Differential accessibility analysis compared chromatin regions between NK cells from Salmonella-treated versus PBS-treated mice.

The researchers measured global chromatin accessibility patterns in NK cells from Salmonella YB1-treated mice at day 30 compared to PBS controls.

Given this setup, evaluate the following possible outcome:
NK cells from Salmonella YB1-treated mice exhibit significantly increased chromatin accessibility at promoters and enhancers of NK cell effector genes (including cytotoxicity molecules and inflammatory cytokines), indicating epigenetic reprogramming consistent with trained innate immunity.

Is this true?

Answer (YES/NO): YES